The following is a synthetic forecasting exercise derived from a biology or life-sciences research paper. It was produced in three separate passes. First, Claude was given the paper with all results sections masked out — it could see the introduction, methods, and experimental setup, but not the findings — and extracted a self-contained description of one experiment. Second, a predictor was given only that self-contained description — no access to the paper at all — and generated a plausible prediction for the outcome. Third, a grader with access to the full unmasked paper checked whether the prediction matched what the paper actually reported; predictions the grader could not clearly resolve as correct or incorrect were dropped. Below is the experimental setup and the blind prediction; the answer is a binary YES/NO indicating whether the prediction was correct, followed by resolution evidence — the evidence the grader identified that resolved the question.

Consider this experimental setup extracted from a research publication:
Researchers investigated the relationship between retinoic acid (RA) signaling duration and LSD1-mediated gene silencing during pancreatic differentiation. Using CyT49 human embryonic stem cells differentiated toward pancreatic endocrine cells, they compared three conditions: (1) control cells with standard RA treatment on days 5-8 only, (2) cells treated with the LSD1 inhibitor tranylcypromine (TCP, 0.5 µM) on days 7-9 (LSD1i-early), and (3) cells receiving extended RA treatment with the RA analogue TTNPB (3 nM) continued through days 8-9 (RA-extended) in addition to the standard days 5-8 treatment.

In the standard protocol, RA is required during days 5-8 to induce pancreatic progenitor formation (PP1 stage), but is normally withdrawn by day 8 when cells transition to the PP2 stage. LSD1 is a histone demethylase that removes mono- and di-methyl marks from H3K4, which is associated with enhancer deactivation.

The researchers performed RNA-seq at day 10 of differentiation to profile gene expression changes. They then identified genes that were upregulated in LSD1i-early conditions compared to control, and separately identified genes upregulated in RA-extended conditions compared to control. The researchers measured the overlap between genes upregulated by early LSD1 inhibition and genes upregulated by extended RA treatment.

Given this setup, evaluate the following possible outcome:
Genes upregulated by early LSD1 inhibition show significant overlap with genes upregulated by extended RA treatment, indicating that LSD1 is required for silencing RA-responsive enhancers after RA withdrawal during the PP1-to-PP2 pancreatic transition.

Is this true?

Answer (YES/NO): YES